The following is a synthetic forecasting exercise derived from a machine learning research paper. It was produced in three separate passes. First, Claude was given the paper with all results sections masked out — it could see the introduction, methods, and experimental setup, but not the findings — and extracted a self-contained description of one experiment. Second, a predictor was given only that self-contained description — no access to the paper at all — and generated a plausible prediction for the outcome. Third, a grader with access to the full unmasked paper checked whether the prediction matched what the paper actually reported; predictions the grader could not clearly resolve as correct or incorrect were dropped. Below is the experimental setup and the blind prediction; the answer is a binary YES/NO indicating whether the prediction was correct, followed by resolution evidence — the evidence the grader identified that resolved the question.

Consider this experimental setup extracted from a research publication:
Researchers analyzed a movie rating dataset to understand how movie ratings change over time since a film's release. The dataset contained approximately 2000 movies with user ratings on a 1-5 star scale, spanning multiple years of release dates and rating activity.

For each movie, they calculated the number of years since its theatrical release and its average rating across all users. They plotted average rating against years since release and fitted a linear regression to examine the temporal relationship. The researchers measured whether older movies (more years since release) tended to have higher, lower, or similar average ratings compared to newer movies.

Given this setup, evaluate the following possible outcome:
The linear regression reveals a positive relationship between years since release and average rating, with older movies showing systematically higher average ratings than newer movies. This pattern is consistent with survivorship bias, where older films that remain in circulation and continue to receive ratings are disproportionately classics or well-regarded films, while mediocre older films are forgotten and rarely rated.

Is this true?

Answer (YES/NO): YES